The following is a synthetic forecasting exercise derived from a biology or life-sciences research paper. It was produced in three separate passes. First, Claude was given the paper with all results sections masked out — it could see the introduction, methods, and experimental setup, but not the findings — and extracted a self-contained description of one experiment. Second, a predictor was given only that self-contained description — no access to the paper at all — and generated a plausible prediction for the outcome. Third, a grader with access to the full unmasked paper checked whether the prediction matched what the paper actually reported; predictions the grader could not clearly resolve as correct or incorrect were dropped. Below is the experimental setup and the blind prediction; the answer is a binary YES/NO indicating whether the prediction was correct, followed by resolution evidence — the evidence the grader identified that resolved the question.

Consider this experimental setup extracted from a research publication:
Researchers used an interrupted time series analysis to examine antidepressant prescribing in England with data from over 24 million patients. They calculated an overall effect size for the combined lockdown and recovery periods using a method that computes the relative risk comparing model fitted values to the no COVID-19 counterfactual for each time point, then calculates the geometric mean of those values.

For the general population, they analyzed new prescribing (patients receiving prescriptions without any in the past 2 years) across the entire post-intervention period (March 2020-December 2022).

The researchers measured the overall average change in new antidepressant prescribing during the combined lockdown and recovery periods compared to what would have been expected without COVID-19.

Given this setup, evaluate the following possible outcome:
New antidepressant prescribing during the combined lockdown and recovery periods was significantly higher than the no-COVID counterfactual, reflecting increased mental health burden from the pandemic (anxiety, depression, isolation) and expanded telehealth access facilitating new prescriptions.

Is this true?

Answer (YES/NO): NO